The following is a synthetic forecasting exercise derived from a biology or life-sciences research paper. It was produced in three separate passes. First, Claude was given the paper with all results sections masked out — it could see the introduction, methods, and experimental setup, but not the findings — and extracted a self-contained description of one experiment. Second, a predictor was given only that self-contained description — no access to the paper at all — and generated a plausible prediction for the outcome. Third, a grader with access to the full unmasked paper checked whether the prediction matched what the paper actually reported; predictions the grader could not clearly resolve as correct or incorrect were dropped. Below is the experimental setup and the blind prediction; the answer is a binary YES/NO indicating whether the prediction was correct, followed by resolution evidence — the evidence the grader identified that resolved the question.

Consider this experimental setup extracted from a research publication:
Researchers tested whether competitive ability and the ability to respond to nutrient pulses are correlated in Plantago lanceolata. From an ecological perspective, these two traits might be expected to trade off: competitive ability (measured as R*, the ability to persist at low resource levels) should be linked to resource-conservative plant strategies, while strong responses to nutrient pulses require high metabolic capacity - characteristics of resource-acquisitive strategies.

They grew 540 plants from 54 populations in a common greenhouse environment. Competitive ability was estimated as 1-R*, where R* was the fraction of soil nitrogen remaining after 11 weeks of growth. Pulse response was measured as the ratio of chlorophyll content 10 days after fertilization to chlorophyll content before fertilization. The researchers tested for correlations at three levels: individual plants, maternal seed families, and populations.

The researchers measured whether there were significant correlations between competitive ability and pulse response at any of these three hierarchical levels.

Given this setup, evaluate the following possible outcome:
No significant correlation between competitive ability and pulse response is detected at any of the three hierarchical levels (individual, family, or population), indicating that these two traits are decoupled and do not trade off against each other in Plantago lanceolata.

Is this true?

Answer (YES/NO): YES